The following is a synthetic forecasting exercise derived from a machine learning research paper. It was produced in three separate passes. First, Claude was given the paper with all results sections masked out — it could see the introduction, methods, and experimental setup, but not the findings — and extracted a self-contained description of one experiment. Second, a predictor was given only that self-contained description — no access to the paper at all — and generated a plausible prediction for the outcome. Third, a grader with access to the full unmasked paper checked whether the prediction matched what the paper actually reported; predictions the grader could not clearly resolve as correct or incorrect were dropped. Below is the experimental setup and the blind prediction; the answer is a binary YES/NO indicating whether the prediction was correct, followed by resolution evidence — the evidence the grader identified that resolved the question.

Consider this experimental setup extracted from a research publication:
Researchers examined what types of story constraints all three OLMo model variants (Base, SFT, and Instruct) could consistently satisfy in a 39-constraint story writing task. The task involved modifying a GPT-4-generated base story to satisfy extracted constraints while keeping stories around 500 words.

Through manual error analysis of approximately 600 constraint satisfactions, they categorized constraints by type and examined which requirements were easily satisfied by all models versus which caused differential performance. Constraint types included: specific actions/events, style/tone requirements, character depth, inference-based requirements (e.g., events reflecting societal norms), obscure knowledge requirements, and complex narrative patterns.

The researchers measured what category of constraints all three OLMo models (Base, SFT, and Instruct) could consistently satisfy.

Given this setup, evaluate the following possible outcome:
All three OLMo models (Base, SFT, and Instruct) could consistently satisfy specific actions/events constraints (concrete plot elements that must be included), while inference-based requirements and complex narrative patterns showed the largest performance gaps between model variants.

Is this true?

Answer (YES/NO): NO